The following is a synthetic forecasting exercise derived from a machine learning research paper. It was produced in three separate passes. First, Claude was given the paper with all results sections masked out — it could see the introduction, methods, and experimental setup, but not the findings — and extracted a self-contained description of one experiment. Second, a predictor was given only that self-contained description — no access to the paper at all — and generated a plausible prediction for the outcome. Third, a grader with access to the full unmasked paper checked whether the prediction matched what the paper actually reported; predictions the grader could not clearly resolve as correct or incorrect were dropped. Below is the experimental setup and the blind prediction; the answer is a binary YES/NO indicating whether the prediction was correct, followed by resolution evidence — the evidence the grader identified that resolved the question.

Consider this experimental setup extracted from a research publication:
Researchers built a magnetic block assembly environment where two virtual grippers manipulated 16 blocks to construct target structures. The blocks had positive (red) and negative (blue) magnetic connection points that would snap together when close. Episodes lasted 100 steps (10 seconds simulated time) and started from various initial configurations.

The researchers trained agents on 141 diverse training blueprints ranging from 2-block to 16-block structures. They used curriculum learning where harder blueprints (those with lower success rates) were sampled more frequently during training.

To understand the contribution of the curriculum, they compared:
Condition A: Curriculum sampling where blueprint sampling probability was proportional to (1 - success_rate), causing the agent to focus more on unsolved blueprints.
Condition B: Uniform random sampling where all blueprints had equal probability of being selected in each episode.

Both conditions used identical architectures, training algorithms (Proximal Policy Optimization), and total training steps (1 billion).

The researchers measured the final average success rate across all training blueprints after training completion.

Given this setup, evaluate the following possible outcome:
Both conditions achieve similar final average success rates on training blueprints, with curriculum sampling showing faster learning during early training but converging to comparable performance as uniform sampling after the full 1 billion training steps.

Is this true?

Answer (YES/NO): NO